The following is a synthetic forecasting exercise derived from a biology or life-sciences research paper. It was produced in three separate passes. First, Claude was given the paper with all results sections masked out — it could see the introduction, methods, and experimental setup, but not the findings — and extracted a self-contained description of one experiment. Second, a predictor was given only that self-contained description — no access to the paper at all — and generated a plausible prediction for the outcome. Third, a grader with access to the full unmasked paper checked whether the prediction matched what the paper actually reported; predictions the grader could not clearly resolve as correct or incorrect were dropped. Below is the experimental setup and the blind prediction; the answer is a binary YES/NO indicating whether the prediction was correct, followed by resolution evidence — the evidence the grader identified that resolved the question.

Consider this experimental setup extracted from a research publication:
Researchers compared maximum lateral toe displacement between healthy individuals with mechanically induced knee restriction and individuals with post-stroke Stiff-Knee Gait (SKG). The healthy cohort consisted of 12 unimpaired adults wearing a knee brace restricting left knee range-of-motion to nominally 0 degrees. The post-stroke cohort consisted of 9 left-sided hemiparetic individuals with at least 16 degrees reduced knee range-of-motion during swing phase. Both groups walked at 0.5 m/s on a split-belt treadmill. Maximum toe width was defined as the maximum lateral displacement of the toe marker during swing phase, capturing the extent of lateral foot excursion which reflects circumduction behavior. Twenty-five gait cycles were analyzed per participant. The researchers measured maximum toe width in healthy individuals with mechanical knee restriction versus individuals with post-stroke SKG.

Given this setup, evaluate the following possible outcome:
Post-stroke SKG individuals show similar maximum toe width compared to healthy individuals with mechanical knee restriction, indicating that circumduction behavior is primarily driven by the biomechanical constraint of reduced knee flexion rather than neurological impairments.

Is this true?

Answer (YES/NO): NO